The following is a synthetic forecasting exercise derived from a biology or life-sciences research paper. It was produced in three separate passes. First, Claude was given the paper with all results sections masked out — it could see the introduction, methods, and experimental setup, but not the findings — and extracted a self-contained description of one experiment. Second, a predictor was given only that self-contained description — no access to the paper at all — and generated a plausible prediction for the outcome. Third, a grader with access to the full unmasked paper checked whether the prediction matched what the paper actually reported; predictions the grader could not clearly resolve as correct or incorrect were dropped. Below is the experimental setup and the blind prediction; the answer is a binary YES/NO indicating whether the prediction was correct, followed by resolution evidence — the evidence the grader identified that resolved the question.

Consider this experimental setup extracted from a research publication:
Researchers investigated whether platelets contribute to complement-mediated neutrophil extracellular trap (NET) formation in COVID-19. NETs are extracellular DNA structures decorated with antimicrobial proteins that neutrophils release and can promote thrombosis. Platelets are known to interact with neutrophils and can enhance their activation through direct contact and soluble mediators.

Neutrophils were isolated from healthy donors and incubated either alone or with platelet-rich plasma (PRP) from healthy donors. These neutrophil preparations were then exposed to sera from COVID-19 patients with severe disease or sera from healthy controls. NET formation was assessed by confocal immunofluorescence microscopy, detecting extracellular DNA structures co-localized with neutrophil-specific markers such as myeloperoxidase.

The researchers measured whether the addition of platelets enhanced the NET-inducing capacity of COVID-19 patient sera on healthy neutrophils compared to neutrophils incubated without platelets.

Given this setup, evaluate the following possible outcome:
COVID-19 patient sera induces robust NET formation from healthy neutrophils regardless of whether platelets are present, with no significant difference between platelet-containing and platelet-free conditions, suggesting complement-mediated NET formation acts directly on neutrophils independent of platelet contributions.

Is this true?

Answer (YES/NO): NO